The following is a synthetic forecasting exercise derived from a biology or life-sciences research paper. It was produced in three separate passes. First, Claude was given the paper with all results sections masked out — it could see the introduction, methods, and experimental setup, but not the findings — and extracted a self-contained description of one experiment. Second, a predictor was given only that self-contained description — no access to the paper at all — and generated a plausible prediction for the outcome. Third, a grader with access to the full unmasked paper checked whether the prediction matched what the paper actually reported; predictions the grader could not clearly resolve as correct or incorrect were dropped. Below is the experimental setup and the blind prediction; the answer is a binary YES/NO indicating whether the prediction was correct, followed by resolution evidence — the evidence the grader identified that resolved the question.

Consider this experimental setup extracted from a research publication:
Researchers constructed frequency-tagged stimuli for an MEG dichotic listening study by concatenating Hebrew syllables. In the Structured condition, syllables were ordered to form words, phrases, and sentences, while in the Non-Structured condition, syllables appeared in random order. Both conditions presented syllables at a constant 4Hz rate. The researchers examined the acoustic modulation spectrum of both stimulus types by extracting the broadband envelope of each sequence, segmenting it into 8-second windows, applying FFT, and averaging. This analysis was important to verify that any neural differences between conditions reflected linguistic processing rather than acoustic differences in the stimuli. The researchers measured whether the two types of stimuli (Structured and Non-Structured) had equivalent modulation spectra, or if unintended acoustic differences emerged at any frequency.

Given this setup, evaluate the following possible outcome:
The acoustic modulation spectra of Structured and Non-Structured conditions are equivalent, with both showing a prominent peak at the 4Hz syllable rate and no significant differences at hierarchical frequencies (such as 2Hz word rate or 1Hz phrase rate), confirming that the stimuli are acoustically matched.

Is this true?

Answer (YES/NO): NO